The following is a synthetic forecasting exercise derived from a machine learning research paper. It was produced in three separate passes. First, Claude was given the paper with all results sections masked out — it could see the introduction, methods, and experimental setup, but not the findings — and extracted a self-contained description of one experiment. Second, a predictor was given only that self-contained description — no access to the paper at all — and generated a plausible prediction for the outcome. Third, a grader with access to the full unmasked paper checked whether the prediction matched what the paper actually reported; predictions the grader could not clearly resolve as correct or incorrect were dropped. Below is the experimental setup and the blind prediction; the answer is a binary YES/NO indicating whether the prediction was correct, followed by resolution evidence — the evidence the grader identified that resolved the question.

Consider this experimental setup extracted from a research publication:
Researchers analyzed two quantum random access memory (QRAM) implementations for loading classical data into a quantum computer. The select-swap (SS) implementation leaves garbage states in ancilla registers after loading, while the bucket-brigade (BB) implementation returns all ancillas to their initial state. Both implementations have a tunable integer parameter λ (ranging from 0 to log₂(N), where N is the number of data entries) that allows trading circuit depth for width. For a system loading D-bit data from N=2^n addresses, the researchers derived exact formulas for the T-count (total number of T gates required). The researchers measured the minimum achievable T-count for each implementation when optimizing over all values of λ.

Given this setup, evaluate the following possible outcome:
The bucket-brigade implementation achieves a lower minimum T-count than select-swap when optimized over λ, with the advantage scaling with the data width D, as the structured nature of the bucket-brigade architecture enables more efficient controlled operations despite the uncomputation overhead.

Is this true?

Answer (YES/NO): NO